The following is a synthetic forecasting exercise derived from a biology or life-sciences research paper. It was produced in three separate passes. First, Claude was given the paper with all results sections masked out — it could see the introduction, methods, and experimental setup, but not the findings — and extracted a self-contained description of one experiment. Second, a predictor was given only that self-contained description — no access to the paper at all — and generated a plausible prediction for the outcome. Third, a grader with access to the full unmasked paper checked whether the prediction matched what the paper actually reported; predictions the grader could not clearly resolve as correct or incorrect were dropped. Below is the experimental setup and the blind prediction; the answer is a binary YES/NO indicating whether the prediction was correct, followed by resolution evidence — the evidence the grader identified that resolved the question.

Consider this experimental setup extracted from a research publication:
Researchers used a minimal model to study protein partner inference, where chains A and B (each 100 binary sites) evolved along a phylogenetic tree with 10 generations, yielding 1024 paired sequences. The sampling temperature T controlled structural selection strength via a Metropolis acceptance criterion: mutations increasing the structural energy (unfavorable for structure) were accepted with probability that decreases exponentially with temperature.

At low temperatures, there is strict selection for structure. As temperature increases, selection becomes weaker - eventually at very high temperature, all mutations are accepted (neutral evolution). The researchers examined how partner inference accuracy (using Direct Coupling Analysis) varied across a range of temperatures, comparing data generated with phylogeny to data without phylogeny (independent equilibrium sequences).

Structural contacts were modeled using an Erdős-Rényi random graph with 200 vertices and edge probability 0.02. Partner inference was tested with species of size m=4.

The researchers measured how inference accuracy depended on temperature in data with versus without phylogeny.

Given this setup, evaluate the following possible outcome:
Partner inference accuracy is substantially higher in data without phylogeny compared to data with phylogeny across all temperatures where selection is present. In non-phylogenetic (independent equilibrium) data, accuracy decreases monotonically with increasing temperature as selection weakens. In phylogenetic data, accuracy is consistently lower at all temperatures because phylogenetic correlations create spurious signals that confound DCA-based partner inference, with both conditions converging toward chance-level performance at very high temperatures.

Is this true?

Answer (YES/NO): NO